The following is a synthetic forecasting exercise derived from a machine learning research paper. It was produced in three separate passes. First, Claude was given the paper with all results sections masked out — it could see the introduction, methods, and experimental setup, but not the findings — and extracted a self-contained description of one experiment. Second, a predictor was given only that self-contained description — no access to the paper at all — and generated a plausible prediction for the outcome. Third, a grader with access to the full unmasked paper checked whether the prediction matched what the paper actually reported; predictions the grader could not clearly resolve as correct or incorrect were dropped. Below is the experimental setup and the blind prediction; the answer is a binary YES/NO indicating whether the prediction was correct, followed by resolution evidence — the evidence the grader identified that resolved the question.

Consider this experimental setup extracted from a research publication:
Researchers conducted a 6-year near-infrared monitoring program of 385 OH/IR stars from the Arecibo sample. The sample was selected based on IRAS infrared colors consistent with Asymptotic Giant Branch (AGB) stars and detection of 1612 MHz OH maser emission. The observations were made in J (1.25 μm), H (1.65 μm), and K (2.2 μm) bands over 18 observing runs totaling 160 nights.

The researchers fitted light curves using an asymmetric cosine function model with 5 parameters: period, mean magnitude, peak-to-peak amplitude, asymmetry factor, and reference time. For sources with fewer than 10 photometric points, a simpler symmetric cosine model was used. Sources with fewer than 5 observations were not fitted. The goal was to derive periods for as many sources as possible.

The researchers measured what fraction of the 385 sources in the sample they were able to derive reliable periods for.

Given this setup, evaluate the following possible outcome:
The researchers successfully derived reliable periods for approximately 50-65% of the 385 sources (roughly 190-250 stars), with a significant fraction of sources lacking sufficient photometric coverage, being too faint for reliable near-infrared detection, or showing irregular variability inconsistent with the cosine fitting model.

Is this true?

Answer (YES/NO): NO